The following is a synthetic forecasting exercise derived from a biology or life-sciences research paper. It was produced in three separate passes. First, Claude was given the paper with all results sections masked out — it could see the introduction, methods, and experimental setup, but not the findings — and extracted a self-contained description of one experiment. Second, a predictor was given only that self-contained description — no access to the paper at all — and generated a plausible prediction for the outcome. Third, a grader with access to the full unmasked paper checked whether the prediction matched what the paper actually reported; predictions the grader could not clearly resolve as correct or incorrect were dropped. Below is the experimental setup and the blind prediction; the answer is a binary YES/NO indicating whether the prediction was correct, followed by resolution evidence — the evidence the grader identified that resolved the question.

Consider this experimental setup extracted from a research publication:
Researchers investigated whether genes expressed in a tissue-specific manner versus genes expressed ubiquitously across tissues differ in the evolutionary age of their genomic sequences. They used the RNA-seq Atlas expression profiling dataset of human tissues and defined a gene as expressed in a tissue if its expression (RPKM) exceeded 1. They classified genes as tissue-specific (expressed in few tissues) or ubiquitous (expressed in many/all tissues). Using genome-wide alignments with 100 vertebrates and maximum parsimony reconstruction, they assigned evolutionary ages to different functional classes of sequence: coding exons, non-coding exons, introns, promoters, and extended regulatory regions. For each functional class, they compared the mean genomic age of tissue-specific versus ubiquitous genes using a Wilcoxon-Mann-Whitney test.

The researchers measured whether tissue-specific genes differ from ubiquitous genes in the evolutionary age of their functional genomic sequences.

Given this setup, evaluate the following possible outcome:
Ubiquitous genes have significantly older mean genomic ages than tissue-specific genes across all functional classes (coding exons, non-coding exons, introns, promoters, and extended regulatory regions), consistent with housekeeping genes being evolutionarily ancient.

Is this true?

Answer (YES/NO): NO